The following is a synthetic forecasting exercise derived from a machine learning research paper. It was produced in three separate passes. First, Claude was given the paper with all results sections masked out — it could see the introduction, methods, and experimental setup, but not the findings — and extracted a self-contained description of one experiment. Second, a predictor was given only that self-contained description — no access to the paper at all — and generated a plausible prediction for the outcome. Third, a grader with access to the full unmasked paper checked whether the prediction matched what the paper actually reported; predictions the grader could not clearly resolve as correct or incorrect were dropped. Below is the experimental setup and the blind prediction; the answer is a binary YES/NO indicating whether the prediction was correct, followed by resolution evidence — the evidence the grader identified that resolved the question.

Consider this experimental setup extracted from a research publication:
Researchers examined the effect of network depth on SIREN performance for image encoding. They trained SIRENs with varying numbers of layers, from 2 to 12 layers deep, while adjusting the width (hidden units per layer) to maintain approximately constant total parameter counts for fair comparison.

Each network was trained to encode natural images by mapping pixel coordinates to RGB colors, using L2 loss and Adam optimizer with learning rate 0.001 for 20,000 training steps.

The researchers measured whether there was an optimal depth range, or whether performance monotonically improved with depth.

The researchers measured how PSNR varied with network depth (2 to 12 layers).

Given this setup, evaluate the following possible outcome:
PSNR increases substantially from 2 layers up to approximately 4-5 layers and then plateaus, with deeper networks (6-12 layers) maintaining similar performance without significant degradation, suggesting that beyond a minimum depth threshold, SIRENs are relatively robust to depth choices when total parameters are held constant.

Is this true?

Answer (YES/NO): NO